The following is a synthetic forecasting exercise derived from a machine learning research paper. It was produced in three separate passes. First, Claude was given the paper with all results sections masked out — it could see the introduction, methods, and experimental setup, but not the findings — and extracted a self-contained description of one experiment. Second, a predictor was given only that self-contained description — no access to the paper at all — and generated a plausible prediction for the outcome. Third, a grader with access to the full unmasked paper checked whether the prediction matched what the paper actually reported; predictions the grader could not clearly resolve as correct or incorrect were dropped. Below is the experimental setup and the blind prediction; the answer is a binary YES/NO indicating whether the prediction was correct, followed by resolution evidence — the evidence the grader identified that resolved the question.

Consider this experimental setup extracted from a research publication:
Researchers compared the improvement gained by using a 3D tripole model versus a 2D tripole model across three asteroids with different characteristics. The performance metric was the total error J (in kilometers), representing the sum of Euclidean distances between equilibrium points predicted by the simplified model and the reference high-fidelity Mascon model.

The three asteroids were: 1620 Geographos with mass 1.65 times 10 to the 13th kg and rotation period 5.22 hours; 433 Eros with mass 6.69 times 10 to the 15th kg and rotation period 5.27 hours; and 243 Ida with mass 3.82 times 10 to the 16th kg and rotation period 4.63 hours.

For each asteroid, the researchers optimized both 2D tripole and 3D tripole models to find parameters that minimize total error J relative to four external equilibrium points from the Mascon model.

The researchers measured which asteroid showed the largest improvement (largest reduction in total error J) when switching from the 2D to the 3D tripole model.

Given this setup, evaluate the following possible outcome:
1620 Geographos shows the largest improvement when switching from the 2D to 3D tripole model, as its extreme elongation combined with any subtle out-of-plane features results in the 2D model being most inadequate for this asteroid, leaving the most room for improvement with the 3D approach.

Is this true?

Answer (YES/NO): NO